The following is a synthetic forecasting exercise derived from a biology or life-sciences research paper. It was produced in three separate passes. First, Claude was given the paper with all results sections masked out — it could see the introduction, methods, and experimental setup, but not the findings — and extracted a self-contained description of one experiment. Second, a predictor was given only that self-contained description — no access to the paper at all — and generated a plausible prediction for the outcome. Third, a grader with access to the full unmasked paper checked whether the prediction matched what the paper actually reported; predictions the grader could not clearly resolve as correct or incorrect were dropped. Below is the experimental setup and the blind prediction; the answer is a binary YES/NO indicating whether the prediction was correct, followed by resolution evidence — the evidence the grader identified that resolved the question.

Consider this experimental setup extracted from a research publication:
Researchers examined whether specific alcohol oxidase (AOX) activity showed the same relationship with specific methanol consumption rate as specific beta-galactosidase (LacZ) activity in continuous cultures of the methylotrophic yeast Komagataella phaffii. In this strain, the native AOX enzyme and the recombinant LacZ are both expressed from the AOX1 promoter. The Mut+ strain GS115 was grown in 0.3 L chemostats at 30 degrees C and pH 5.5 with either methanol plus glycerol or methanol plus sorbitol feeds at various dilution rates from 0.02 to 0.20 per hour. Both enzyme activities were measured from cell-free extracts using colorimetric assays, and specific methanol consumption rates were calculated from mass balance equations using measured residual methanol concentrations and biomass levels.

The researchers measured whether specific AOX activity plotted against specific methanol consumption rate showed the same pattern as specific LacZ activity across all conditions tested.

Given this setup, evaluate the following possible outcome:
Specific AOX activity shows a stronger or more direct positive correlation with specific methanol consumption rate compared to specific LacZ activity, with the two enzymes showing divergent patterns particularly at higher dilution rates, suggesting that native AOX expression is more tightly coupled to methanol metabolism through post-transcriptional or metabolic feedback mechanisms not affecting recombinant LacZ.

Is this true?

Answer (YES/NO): NO